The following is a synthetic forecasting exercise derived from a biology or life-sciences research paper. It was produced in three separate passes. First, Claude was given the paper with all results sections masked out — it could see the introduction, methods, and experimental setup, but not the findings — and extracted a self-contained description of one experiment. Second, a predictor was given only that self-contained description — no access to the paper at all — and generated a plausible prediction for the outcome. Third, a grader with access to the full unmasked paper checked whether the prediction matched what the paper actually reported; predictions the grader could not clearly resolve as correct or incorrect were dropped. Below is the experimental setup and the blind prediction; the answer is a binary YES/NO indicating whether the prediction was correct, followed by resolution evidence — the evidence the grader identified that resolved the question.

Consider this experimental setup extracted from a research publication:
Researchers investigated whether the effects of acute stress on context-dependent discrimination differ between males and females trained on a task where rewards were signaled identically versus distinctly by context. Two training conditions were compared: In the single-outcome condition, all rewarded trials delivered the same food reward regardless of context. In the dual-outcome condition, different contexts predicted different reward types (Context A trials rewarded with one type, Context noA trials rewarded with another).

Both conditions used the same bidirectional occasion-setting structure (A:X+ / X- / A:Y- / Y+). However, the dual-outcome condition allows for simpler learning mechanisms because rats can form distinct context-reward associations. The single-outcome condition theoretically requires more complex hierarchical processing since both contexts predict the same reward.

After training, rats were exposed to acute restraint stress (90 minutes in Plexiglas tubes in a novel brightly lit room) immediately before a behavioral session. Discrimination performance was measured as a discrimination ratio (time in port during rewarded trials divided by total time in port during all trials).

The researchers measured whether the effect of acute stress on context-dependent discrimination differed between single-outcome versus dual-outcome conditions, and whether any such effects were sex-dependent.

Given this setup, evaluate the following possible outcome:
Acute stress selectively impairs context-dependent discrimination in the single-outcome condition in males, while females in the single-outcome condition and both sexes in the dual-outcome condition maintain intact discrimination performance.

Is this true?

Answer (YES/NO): NO